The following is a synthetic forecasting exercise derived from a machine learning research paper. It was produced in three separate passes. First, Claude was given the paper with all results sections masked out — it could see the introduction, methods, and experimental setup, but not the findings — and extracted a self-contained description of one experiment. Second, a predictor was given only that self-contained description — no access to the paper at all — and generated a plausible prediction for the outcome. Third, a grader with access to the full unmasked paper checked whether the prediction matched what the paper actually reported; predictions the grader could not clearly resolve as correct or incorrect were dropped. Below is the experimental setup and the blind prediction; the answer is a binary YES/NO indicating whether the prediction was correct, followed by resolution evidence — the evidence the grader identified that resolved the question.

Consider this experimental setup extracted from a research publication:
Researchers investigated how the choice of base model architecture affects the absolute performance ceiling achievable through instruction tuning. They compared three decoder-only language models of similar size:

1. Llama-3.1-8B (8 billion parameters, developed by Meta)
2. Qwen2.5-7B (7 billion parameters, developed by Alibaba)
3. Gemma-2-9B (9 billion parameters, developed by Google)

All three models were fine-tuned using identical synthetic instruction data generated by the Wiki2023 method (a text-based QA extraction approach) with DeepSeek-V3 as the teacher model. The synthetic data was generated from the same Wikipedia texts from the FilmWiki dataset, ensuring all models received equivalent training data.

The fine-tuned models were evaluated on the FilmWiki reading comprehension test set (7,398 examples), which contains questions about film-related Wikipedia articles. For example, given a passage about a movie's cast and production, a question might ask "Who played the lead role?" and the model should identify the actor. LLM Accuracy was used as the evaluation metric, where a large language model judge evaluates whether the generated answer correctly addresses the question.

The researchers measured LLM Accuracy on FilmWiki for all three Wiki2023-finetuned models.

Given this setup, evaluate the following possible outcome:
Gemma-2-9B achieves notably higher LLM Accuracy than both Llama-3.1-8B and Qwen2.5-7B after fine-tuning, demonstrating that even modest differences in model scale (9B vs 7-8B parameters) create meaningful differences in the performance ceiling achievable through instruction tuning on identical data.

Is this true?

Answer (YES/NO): YES